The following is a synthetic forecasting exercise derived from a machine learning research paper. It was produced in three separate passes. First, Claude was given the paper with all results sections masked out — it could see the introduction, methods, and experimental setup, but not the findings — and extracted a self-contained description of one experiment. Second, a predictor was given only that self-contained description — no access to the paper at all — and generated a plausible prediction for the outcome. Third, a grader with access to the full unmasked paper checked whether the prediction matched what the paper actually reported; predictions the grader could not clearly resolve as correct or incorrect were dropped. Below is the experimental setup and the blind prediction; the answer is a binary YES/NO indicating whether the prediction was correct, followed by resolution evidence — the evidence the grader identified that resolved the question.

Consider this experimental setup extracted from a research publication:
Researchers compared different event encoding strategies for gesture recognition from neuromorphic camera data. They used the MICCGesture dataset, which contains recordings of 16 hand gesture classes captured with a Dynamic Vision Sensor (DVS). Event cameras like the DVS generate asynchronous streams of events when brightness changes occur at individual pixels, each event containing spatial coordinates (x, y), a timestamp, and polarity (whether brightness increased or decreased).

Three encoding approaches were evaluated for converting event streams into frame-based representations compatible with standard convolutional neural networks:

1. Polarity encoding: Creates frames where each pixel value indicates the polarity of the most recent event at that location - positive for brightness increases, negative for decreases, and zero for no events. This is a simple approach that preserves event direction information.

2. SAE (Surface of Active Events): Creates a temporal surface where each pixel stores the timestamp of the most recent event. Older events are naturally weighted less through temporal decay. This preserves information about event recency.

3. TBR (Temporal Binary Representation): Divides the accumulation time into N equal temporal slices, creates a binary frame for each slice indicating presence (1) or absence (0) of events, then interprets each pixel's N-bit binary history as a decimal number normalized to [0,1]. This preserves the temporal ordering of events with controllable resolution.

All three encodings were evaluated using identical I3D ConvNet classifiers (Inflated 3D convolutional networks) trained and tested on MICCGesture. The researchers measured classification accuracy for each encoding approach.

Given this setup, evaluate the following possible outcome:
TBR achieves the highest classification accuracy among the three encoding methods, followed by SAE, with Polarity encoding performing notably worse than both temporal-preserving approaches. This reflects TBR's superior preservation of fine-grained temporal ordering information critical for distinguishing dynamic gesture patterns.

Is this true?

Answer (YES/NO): NO